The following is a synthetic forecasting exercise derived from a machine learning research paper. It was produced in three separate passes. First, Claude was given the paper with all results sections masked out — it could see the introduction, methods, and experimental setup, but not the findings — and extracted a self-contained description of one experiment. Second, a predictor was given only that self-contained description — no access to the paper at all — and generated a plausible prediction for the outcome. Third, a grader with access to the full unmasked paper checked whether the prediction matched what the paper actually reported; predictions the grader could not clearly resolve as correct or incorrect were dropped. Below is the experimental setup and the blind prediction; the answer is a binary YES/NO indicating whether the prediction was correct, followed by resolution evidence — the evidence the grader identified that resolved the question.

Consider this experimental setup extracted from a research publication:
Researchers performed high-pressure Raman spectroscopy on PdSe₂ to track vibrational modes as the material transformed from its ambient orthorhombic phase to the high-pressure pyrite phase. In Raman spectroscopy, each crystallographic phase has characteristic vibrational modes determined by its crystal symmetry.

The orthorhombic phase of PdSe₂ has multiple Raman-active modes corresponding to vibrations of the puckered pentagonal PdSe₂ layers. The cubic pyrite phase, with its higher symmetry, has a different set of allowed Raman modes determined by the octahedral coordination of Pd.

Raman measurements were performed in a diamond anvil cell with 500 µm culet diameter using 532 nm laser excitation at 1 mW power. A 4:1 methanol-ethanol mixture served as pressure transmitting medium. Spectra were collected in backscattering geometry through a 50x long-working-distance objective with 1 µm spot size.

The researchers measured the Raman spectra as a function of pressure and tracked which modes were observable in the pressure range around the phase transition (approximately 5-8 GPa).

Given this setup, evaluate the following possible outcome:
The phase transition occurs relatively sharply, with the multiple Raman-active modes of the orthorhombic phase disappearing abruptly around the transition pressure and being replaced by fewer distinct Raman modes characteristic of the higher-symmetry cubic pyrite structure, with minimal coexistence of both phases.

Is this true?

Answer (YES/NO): NO